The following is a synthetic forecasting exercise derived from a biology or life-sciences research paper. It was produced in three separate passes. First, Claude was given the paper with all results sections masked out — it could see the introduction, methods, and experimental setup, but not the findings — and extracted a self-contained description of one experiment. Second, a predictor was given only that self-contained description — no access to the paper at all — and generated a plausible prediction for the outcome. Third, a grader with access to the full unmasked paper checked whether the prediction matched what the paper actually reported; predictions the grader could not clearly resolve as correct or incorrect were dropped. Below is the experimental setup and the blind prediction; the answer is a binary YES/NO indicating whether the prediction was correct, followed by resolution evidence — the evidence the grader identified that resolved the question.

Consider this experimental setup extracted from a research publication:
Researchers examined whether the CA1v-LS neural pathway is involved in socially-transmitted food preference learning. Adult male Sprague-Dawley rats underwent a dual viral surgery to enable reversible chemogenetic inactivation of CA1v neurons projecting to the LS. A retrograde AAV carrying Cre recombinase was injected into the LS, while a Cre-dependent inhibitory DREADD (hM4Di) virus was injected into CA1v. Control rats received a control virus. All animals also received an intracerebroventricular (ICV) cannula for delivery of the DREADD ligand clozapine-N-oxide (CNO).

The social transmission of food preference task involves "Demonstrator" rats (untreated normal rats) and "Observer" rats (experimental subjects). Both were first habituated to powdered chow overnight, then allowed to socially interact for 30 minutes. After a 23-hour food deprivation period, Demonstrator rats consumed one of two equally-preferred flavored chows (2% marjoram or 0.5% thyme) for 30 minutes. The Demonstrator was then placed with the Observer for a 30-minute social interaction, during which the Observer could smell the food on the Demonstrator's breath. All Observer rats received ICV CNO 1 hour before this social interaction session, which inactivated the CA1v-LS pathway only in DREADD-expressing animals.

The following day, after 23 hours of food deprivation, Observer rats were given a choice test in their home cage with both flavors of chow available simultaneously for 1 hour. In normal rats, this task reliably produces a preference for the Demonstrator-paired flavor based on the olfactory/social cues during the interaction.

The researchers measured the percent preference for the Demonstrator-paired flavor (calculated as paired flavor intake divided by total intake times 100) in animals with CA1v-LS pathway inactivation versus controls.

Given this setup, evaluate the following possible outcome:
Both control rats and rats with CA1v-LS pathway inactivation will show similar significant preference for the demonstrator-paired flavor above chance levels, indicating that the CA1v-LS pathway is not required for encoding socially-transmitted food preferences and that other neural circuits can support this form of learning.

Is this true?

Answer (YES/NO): YES